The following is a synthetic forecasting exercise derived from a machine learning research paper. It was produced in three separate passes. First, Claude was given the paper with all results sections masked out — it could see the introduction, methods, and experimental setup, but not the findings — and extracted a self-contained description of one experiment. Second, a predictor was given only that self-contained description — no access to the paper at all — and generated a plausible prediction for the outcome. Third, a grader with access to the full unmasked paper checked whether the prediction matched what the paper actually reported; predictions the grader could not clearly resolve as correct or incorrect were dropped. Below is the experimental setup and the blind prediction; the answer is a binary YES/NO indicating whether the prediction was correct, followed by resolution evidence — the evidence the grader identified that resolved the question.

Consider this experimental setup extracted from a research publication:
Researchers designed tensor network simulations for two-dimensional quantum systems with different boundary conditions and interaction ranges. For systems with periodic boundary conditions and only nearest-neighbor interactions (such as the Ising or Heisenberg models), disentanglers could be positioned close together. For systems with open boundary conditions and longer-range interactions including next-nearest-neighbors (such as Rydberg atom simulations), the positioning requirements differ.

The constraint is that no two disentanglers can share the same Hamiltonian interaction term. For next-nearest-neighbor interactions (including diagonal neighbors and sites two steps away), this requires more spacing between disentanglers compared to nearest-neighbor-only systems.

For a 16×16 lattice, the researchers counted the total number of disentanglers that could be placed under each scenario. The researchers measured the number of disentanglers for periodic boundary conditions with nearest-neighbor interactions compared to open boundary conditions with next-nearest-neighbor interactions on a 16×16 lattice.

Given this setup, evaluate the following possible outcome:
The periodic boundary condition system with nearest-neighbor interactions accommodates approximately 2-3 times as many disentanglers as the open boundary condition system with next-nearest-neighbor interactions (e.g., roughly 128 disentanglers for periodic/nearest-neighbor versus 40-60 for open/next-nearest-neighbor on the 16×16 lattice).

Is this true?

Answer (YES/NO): NO